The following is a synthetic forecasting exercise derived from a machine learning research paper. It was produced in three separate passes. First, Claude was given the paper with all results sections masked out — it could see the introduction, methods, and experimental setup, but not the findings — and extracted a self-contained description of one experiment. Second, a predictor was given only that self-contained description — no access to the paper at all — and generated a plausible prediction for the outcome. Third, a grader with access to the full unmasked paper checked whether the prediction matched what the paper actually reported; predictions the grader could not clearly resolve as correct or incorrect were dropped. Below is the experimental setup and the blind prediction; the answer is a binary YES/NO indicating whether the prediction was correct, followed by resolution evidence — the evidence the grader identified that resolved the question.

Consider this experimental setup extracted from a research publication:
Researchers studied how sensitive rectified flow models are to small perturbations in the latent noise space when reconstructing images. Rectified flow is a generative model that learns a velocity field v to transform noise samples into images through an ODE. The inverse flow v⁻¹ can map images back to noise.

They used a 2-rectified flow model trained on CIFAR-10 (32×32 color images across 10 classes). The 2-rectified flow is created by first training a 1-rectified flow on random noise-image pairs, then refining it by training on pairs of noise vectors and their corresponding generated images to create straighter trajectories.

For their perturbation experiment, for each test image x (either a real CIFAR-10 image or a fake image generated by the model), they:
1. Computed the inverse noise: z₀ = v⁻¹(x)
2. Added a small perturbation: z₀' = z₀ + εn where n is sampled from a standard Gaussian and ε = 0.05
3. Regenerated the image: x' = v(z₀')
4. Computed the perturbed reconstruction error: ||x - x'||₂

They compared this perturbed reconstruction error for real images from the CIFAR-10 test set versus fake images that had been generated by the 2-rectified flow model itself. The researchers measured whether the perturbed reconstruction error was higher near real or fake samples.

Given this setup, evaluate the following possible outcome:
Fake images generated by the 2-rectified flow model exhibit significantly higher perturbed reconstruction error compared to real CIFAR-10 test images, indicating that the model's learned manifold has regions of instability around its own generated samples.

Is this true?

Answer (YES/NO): NO